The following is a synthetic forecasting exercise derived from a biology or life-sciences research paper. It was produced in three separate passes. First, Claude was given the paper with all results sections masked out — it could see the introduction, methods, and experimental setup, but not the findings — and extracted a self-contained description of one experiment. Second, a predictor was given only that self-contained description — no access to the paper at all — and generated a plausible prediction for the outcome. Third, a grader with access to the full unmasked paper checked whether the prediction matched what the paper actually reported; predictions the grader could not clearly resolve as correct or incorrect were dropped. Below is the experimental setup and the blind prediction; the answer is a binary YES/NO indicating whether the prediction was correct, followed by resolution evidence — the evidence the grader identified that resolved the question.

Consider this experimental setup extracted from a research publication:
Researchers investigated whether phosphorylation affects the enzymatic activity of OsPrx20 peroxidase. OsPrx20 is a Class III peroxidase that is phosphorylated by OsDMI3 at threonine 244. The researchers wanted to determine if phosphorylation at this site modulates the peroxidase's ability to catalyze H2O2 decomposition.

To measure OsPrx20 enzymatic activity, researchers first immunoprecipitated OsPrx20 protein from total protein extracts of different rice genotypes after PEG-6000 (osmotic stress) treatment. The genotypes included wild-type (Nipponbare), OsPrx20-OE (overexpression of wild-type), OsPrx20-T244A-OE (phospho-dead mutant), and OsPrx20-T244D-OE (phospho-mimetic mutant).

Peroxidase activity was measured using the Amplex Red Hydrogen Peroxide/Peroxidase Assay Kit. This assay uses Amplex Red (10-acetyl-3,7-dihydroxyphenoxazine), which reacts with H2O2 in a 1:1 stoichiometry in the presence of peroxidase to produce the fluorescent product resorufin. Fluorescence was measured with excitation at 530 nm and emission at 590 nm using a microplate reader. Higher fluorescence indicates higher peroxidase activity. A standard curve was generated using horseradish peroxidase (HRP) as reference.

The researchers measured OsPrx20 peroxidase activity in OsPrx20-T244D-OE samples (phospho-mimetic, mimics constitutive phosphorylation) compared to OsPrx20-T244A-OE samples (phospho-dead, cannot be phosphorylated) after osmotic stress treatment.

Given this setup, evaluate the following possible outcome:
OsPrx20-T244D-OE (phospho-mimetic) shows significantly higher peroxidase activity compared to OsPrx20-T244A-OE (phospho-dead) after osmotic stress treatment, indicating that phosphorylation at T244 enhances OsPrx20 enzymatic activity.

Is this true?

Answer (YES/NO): YES